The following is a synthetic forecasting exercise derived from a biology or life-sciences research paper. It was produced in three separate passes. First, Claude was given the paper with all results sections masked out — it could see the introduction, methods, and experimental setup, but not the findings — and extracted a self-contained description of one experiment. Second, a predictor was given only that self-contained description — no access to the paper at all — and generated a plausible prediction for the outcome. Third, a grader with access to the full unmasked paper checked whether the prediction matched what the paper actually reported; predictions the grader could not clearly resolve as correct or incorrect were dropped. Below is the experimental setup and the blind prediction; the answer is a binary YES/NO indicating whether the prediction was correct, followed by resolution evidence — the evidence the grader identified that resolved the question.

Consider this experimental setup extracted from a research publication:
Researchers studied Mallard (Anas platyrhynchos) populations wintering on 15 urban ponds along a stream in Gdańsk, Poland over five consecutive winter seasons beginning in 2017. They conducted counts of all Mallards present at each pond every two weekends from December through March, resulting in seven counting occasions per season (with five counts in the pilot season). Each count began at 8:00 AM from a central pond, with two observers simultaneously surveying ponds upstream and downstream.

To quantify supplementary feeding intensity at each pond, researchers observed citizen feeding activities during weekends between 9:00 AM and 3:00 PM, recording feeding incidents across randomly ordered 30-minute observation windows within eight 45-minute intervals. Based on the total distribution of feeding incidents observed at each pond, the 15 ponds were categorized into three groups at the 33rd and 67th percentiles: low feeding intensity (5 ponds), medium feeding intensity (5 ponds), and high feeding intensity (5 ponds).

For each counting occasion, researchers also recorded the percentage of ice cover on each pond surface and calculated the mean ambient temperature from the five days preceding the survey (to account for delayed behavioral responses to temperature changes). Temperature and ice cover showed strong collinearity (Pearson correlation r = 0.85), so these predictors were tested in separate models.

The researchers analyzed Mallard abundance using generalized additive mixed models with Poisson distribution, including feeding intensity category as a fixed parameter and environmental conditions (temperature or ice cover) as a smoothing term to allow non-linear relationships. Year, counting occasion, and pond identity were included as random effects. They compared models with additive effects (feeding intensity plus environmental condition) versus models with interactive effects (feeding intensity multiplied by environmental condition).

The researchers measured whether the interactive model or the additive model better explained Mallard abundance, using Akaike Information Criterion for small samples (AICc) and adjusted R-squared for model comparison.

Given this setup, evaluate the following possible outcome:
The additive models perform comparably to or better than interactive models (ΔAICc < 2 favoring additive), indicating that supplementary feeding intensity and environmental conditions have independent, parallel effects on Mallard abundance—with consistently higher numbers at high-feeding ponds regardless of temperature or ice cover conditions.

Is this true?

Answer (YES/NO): NO